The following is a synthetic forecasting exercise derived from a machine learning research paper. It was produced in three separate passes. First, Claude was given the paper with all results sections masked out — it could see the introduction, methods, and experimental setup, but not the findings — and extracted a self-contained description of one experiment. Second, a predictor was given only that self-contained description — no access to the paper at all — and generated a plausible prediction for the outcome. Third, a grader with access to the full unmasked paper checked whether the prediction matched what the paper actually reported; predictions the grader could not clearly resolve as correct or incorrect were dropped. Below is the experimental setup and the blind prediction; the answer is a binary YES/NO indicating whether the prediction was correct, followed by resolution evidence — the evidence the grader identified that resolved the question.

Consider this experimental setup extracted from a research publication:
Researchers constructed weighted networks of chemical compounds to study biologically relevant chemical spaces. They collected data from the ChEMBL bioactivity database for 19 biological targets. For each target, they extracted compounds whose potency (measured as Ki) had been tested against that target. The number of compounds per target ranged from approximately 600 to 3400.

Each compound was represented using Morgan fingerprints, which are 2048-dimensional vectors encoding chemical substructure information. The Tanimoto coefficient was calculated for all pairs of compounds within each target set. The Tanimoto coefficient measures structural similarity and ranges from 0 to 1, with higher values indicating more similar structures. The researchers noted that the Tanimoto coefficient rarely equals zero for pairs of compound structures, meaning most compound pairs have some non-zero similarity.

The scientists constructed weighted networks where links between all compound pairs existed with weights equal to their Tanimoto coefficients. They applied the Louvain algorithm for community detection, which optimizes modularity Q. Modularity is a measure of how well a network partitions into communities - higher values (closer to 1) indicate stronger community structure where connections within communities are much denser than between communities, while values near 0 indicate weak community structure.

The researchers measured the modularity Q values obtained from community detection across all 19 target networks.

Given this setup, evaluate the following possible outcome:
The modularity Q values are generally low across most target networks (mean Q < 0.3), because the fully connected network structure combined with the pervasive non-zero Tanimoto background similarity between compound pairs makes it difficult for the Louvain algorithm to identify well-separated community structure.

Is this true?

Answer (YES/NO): YES